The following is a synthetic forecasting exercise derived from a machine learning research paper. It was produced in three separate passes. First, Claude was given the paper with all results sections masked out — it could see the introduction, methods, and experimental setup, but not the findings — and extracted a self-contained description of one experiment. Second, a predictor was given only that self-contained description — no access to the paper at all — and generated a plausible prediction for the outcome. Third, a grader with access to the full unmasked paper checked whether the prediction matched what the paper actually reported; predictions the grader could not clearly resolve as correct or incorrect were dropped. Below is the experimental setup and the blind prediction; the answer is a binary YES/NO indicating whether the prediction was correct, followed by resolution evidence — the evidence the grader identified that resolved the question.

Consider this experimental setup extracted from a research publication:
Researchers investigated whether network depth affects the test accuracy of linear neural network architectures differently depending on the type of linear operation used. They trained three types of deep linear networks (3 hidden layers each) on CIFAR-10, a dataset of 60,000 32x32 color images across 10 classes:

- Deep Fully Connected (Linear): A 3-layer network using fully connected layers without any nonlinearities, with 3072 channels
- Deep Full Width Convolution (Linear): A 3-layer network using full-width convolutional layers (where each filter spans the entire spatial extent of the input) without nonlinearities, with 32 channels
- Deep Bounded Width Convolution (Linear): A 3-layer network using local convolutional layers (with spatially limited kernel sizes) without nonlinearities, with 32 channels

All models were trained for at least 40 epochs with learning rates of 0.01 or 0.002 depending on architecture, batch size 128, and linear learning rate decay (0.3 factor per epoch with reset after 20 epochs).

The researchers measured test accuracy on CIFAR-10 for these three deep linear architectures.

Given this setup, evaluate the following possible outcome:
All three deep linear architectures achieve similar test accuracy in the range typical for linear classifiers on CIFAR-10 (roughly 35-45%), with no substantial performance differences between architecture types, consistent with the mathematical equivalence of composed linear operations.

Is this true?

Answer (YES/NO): YES